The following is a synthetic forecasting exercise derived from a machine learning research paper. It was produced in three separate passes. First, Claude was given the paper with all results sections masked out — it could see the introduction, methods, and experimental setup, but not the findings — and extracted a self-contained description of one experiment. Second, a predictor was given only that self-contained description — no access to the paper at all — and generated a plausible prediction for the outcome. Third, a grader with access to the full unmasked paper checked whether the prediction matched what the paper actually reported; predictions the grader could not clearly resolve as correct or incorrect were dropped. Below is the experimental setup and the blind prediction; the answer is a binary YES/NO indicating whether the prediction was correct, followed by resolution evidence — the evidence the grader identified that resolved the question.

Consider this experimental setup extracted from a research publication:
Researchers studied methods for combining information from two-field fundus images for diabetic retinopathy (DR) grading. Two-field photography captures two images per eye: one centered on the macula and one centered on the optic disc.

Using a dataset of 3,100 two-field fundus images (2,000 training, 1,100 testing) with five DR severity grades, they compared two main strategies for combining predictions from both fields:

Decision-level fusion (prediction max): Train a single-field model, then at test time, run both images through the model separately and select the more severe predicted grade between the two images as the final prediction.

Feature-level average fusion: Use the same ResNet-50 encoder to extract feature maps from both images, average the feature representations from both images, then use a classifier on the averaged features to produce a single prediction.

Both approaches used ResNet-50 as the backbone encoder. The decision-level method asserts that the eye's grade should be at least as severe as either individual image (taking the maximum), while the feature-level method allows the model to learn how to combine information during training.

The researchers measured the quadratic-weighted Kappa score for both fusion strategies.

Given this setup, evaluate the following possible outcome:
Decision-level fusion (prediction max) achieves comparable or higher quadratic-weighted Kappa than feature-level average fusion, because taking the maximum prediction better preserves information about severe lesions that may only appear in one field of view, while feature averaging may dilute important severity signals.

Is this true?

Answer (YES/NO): NO